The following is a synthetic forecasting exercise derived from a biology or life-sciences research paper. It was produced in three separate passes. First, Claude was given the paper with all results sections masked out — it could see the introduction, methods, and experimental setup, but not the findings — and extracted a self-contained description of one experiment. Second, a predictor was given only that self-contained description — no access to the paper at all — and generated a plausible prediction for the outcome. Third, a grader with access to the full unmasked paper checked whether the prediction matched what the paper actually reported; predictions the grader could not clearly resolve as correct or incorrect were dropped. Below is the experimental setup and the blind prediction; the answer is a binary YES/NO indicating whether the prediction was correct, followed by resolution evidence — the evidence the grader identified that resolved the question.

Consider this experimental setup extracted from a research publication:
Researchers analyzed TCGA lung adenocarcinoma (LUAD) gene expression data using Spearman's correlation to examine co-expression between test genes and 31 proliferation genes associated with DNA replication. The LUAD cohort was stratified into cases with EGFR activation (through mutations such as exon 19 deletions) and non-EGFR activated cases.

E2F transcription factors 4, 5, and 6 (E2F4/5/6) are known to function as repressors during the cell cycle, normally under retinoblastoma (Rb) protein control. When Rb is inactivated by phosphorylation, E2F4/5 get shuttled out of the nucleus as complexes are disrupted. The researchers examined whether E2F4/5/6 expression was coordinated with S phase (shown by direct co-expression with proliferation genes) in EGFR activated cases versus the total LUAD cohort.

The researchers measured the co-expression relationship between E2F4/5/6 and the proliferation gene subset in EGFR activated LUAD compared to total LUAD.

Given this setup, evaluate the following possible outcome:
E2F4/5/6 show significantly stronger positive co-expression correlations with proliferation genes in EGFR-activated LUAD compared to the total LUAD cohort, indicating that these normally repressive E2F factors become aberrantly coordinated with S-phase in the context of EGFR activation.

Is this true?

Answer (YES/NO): NO